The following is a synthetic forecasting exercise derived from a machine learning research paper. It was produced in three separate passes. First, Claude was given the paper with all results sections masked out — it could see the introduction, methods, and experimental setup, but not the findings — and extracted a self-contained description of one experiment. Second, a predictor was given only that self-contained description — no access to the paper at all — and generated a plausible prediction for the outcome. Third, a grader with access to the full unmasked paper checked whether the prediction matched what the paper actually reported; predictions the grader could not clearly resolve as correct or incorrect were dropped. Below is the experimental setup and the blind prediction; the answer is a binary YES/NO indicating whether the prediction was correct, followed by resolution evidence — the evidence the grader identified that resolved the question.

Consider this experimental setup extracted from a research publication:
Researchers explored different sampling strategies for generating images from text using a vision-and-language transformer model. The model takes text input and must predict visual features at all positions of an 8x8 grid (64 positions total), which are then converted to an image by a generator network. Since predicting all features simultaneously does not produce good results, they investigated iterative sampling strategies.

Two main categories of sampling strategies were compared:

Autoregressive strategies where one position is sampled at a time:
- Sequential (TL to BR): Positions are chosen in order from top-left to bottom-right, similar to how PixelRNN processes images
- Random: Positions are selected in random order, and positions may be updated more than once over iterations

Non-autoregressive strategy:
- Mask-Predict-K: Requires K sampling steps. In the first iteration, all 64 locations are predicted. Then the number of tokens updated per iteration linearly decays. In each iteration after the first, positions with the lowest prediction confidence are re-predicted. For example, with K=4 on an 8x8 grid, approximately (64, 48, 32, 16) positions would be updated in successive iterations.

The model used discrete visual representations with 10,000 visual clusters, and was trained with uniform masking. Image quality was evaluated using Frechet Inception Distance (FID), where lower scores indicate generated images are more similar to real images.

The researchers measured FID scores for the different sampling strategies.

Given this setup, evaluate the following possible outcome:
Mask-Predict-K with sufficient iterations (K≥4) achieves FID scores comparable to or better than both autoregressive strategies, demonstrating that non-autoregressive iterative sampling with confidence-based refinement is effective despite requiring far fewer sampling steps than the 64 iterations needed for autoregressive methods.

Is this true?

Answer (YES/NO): YES